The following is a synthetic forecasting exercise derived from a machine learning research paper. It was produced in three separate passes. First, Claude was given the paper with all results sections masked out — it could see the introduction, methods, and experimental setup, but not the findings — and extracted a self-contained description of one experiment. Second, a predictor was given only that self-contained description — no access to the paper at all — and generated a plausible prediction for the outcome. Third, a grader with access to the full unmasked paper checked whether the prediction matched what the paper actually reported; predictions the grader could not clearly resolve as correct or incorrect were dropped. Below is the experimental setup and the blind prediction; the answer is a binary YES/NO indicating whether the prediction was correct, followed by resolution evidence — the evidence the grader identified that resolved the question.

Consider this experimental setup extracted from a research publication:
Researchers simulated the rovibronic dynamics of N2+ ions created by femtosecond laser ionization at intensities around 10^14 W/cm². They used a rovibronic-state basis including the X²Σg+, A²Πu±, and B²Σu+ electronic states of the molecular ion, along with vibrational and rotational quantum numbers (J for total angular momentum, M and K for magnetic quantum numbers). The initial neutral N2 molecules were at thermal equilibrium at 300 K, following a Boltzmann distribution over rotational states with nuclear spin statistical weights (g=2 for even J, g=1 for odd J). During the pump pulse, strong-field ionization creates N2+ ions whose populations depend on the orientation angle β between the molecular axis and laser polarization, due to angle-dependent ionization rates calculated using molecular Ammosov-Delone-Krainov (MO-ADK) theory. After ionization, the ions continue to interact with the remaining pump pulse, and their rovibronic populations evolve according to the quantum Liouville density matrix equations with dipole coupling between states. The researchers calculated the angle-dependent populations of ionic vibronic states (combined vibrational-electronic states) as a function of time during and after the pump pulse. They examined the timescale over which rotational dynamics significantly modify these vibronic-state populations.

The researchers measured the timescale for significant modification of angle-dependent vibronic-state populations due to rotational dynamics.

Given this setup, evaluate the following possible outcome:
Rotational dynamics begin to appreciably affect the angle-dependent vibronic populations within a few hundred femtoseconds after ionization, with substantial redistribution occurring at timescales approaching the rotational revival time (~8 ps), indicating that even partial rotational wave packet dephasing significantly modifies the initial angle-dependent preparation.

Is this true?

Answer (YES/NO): NO